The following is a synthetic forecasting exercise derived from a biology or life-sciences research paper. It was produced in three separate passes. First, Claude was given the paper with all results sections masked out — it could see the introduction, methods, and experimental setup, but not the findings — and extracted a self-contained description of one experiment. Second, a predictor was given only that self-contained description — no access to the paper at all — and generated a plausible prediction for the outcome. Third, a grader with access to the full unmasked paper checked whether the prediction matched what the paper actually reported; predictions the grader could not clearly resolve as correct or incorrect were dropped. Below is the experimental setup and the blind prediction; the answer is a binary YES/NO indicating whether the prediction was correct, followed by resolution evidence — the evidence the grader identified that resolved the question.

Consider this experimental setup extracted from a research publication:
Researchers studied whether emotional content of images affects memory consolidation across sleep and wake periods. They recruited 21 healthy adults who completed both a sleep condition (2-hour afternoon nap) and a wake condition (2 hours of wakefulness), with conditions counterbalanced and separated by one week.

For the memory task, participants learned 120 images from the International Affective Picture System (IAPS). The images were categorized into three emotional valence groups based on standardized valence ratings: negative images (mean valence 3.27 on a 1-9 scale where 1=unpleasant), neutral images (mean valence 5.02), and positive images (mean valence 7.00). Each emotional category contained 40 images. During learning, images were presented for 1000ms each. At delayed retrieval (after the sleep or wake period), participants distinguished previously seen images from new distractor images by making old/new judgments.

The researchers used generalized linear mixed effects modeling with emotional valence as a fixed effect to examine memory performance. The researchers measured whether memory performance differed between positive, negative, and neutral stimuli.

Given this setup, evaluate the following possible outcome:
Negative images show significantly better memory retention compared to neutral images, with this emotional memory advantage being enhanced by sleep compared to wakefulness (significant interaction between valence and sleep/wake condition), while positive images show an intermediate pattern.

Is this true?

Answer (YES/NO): NO